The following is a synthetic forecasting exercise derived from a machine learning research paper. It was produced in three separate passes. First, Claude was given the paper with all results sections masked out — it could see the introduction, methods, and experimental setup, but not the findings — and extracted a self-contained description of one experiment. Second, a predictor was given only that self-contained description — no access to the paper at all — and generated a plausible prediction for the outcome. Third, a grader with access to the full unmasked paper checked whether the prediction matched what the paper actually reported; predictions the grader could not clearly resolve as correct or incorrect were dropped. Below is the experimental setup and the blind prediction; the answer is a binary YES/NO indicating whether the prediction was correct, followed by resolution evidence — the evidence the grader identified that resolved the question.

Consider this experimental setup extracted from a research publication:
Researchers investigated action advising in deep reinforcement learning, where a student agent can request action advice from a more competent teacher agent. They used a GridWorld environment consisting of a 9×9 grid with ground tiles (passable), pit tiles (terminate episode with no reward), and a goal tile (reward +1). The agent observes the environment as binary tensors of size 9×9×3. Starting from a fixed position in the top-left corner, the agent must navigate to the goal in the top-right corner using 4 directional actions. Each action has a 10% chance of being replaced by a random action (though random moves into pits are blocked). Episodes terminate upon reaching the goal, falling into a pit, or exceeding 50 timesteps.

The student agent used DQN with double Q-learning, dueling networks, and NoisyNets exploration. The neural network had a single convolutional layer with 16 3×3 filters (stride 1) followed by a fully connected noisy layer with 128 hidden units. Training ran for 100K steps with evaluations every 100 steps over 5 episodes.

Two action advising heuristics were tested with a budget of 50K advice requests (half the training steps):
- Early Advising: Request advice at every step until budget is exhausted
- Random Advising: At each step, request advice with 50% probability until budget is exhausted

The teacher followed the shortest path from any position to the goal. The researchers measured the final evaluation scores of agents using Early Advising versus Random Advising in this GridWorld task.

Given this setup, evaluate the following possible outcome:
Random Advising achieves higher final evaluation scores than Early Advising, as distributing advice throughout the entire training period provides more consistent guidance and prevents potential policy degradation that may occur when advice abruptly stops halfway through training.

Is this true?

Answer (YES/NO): YES